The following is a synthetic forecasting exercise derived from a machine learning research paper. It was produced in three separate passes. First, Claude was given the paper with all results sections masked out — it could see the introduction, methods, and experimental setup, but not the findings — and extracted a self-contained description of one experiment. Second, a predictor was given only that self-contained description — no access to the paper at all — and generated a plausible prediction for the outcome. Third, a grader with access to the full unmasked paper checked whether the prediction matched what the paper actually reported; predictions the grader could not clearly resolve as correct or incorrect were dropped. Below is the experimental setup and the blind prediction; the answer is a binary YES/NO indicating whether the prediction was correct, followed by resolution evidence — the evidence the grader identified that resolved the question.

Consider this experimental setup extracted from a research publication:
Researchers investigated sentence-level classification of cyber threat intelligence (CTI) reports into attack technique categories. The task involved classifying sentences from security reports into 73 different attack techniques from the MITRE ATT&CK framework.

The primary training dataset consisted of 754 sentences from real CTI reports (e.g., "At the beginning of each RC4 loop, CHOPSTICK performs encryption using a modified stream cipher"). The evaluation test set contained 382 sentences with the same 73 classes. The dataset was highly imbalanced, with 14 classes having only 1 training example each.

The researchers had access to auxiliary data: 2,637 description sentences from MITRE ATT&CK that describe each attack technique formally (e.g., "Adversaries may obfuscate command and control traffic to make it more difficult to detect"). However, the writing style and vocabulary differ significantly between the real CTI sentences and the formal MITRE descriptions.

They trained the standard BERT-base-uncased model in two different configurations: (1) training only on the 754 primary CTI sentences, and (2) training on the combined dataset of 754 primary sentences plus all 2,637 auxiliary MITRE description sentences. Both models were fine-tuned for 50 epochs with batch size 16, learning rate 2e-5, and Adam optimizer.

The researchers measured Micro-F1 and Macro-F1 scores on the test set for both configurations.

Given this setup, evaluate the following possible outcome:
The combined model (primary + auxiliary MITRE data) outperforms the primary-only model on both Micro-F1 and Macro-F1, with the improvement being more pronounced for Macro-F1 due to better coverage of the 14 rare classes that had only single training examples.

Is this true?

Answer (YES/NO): NO